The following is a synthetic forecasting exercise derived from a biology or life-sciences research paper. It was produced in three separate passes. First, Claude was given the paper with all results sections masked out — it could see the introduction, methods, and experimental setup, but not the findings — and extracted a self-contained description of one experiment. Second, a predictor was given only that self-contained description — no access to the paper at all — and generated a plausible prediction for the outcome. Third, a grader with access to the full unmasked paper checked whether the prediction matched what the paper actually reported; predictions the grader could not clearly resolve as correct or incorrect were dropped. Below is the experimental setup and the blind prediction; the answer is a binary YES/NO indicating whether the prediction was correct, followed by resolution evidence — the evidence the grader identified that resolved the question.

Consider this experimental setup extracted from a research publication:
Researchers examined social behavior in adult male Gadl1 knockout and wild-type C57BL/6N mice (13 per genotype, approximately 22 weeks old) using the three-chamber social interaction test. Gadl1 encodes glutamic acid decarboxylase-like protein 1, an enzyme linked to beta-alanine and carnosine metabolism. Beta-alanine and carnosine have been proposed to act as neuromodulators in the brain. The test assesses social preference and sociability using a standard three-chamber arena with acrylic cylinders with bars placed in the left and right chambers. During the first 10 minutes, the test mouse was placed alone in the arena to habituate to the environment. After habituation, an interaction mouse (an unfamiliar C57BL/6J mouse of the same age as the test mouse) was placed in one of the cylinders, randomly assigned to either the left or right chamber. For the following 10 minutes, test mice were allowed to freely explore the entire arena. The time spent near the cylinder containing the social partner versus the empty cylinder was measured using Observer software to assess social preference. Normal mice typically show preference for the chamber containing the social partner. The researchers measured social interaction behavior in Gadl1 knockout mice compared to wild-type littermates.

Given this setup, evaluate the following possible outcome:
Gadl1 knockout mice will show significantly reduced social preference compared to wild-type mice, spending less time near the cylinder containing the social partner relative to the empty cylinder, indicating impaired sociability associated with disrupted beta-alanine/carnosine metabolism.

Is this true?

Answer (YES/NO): NO